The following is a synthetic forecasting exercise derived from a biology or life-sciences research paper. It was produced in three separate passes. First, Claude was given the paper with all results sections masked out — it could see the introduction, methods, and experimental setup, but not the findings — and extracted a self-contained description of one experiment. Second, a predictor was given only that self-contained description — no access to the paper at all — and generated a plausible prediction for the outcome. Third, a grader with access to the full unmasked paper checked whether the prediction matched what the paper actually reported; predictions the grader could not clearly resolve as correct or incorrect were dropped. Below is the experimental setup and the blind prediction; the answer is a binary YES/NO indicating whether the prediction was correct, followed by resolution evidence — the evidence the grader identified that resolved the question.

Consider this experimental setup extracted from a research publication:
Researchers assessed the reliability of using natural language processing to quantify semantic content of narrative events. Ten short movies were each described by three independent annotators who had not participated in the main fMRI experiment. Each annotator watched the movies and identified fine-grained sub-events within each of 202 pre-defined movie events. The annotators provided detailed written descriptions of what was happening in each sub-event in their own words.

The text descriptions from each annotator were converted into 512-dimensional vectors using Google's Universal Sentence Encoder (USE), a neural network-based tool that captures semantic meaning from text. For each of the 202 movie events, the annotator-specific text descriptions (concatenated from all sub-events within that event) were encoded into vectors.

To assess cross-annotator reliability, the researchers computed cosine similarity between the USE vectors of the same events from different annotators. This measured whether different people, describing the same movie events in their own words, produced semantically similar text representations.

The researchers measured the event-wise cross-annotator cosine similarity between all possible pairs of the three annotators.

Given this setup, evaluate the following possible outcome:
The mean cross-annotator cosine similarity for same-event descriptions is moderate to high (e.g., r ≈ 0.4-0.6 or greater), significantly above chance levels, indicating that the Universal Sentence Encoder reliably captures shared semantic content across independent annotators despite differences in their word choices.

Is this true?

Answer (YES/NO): YES